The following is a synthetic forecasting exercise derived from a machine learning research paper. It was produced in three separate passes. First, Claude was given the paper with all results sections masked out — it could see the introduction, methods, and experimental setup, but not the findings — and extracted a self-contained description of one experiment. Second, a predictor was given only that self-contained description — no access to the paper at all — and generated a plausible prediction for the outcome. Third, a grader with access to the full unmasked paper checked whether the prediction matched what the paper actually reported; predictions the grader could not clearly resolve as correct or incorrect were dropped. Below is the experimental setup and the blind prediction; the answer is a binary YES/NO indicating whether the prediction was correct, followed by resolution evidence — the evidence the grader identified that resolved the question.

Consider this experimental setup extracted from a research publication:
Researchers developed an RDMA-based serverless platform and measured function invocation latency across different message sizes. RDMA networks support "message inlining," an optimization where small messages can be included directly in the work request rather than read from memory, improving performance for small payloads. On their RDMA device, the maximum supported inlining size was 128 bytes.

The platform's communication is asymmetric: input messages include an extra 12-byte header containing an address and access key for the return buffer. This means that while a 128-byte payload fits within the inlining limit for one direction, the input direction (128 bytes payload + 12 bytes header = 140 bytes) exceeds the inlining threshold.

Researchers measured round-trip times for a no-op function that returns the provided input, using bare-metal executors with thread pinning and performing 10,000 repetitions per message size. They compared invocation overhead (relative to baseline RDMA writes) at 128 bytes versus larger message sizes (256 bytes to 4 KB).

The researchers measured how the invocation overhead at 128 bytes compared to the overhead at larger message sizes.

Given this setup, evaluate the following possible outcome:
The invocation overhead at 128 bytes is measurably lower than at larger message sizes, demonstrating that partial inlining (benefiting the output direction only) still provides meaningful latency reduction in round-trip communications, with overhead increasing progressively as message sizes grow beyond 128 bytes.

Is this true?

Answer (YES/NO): NO